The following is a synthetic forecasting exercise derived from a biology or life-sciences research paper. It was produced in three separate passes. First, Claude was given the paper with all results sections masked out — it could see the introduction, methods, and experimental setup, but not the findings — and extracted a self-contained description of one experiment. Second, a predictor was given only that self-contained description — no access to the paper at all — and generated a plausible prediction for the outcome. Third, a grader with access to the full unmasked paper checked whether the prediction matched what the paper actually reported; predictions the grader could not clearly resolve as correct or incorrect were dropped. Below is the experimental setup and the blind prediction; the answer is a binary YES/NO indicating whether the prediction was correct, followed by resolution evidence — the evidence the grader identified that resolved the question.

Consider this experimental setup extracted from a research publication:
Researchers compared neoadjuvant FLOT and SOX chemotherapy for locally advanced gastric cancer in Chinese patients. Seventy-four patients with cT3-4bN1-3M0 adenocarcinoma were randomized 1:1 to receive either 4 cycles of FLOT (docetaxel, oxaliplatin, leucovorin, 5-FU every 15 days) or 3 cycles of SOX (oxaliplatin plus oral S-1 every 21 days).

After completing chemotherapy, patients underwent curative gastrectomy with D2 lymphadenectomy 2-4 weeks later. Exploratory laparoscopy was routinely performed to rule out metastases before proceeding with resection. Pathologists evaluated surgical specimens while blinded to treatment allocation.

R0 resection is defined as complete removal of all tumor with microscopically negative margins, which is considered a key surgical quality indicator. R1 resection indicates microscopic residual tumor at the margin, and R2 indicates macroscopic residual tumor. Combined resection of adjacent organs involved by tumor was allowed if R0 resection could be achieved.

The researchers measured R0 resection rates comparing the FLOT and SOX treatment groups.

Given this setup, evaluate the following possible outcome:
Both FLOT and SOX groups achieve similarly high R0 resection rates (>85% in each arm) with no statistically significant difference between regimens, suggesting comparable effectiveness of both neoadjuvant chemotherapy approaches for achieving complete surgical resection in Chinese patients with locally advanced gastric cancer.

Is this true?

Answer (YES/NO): YES